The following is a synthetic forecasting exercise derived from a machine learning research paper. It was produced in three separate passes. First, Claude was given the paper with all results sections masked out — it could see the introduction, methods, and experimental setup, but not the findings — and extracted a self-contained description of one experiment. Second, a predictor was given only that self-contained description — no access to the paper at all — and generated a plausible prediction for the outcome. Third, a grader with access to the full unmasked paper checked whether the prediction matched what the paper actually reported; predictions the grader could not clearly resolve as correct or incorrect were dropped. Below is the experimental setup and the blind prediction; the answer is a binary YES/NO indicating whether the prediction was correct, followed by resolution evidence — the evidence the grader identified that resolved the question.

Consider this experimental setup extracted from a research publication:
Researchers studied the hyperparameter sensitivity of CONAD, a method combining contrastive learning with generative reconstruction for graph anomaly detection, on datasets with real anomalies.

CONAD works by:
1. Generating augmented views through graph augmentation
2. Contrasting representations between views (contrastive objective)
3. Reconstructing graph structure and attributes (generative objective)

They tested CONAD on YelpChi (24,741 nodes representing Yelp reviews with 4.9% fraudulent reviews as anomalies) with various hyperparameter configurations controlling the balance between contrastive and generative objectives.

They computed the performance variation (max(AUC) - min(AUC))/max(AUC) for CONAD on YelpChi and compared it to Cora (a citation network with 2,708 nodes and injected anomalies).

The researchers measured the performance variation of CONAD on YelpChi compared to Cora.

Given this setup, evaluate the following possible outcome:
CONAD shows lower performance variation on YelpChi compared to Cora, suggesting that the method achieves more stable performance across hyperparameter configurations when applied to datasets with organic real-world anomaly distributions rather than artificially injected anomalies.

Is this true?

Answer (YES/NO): NO